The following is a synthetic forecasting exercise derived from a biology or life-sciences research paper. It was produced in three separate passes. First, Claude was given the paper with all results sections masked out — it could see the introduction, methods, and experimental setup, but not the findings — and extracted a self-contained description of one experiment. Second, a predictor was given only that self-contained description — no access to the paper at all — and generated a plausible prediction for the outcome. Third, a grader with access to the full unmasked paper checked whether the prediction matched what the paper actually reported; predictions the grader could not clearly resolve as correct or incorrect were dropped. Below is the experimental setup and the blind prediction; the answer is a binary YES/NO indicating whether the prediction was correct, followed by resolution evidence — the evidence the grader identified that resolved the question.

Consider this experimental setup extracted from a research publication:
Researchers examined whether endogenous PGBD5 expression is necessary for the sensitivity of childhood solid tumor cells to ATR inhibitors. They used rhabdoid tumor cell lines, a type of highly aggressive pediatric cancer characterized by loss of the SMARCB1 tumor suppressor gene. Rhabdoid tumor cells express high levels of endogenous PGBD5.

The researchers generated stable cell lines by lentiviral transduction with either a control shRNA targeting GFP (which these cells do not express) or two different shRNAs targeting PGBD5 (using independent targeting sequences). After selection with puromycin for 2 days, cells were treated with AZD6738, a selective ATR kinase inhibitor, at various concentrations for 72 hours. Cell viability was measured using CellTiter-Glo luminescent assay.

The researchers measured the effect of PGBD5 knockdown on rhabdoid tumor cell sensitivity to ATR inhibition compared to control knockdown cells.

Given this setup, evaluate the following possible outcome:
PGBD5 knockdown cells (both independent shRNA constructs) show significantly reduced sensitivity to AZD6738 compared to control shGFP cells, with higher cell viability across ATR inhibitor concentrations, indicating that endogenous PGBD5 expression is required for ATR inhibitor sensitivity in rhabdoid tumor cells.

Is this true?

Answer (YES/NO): YES